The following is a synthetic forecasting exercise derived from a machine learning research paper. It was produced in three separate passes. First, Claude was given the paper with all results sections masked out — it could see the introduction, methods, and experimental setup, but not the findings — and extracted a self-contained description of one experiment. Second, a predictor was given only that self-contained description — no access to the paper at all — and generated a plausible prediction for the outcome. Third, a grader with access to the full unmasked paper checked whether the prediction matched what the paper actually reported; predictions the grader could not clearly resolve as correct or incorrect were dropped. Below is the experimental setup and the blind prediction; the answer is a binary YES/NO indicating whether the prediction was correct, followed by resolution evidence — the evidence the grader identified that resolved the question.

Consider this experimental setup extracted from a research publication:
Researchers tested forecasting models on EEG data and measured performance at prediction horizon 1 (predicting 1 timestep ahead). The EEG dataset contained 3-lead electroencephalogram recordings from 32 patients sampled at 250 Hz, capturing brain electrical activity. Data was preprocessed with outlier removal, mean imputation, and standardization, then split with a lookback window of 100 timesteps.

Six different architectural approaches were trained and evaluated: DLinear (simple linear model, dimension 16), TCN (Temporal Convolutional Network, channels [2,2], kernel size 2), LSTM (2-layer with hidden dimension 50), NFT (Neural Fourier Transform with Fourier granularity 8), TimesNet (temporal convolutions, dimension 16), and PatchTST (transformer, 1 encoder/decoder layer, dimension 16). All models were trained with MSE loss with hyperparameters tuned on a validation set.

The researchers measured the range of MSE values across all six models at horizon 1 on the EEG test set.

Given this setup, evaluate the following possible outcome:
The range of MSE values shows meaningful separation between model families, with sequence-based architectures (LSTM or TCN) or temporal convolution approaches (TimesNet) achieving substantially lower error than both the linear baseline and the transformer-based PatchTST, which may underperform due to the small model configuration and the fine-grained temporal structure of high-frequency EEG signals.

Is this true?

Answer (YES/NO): NO